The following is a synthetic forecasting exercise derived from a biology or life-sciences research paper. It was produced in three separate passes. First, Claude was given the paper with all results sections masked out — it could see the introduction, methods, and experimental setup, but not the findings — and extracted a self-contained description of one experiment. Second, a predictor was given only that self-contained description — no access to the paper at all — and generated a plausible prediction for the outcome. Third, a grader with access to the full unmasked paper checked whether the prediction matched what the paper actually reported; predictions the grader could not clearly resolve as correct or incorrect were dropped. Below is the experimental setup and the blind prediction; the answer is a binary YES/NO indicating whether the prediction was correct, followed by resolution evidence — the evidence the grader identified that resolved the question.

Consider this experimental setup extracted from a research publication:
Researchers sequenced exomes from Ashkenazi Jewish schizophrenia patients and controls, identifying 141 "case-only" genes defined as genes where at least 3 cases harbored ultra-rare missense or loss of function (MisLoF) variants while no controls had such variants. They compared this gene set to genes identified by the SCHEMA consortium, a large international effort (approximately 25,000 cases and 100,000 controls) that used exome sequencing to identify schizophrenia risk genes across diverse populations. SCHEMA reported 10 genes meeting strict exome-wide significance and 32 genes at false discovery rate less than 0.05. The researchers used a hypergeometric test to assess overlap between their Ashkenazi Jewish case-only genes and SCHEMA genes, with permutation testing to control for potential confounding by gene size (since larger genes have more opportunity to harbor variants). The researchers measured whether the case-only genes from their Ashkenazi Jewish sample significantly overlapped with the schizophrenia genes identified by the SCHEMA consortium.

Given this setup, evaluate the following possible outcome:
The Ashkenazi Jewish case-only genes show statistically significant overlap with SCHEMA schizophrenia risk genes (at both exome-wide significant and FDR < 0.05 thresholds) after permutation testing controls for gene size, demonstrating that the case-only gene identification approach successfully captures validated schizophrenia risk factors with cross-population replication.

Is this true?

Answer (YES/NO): YES